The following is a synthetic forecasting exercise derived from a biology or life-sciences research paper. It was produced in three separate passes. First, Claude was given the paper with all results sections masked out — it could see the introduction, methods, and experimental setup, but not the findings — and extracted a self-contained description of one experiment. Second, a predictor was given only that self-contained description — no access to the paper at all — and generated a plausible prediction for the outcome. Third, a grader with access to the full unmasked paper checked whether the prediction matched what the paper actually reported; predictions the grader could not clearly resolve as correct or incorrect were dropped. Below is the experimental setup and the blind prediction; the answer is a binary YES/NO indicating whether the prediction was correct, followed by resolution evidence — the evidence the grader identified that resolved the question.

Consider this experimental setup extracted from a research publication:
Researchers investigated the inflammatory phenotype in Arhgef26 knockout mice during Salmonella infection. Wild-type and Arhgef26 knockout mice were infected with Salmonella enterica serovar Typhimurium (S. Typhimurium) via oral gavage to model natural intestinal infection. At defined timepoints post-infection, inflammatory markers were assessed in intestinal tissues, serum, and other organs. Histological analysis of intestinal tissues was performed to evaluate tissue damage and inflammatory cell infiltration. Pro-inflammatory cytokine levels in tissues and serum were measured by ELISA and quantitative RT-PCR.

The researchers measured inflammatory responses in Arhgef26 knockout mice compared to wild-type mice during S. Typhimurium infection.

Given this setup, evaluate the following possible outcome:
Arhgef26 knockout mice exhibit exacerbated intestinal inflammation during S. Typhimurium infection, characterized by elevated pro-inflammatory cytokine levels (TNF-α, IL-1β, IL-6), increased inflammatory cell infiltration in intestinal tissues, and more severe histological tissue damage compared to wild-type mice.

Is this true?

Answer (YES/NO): NO